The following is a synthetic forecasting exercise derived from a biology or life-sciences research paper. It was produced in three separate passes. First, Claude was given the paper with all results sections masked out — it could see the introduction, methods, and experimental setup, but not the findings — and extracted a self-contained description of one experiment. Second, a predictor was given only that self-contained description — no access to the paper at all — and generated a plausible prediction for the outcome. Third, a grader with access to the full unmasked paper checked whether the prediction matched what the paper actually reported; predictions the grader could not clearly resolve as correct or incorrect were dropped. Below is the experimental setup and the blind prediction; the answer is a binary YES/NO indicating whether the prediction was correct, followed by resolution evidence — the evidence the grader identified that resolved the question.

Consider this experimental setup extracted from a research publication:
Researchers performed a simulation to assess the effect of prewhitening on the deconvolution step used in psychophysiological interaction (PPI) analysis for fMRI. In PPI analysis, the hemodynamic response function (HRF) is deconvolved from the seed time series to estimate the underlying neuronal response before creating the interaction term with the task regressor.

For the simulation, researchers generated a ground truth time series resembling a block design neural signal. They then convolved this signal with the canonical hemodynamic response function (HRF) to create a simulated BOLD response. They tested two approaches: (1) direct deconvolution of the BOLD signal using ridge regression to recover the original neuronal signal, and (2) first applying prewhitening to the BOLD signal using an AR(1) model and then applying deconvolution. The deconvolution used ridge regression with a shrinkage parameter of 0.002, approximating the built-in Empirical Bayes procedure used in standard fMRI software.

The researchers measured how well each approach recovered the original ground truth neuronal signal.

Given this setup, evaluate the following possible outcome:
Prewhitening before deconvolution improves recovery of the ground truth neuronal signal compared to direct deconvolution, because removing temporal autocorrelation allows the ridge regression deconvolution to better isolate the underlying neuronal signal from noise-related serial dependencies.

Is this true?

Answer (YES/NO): NO